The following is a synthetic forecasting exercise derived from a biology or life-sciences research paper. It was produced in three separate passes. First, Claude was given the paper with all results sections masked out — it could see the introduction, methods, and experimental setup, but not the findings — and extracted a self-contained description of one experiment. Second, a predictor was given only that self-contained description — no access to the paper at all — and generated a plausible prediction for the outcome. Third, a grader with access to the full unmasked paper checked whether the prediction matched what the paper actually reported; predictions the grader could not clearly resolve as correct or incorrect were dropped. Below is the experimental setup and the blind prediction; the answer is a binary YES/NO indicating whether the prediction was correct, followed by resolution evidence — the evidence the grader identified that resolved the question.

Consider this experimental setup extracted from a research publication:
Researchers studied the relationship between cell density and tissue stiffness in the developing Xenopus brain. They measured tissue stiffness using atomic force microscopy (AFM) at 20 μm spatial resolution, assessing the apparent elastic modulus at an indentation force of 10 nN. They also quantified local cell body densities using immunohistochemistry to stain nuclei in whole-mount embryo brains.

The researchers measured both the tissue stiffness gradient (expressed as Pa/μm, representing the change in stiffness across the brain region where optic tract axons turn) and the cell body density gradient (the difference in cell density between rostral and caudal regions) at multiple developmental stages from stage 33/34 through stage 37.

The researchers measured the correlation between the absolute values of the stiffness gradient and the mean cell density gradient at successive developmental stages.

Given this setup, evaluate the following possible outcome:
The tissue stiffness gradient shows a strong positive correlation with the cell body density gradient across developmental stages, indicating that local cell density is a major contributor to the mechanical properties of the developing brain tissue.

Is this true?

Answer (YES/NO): YES